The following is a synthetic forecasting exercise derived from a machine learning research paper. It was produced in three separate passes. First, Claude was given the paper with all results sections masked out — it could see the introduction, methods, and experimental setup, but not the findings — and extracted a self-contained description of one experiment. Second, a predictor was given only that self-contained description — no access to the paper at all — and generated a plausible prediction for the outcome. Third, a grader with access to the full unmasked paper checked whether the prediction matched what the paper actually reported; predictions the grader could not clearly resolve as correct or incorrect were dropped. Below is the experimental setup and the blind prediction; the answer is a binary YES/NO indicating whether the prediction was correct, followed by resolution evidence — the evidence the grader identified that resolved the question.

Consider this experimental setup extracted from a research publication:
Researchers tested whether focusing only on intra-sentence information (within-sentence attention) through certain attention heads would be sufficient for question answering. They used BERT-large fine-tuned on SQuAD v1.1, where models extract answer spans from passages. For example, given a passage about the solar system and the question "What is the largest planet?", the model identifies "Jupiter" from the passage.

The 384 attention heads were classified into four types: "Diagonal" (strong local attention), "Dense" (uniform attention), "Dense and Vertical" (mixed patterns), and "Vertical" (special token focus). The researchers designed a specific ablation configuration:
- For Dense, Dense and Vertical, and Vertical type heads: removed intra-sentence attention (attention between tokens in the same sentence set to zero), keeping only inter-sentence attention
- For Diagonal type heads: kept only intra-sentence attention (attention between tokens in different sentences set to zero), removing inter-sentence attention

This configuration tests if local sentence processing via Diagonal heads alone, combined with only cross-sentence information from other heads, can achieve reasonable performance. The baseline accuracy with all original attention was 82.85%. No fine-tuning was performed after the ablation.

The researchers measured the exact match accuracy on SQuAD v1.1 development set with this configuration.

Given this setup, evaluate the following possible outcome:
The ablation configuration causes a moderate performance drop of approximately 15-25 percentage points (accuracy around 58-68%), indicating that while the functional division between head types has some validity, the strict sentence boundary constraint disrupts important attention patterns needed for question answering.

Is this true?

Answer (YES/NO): NO